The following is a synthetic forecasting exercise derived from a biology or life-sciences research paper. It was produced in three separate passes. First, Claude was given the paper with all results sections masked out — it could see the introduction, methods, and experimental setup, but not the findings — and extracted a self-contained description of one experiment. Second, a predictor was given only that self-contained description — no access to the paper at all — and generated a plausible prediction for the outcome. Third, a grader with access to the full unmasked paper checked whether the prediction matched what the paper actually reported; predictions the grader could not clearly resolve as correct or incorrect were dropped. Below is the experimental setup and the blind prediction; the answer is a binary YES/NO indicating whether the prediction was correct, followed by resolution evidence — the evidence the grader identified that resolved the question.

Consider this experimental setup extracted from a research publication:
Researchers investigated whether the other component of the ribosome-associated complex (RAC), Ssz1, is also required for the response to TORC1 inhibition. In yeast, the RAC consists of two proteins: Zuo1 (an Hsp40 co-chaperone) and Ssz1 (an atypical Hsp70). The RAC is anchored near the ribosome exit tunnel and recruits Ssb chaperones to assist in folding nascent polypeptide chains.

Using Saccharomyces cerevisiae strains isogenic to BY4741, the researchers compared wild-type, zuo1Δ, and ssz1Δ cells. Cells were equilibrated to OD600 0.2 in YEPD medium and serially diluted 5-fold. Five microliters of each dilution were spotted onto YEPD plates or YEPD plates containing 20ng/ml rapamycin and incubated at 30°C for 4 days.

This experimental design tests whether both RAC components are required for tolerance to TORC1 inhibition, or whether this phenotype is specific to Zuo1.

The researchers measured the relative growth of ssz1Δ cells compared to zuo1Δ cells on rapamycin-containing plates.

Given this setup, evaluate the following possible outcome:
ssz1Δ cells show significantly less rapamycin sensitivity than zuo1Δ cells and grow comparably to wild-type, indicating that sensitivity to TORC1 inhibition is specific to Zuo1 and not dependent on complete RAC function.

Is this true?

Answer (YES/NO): NO